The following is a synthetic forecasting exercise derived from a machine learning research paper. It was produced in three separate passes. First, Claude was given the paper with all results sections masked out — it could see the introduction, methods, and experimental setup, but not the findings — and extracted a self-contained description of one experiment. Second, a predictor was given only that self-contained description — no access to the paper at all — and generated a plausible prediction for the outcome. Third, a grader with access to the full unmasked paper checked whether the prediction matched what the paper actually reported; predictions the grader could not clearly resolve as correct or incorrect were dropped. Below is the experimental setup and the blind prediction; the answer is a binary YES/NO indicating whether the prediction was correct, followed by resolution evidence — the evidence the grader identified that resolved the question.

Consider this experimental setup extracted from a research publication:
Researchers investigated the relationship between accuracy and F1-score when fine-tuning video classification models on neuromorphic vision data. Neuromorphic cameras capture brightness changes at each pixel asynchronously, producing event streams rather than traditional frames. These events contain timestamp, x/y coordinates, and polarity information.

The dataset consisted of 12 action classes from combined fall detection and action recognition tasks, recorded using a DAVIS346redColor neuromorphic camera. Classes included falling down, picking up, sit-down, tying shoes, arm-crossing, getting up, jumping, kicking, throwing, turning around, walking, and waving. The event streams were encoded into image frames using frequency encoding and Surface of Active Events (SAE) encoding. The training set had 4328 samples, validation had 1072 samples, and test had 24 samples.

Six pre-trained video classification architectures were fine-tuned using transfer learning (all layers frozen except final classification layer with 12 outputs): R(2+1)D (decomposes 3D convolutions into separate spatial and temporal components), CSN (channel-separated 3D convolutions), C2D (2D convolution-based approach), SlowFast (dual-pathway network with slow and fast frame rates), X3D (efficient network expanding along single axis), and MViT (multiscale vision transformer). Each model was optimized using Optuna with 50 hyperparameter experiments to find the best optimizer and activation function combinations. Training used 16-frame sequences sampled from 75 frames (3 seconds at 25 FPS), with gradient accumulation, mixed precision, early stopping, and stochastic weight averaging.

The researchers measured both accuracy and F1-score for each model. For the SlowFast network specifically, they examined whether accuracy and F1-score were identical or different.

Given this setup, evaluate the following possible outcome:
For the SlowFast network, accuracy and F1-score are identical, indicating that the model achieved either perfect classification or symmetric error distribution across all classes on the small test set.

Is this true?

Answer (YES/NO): NO